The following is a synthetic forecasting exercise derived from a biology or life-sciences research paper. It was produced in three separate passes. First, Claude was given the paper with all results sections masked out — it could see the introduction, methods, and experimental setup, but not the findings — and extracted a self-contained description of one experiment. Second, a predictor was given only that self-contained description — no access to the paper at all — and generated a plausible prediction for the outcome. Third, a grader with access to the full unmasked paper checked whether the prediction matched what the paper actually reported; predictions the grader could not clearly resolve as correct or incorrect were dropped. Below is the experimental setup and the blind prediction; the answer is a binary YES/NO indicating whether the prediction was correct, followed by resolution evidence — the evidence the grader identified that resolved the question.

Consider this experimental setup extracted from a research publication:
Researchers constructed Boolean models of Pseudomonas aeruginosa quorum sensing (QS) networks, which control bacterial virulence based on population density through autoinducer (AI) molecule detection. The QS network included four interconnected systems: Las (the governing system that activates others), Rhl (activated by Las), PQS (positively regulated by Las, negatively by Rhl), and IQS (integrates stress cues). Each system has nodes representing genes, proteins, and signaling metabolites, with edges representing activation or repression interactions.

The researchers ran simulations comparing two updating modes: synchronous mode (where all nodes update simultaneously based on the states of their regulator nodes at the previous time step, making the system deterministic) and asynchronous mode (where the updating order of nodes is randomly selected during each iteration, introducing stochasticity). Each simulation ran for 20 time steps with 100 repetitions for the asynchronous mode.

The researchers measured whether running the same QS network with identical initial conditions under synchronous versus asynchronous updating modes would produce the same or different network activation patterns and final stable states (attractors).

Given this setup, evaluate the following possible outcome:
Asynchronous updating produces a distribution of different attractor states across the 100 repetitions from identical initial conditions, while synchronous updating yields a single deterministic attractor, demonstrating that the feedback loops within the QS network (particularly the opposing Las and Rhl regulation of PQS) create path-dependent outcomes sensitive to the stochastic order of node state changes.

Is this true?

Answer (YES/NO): YES